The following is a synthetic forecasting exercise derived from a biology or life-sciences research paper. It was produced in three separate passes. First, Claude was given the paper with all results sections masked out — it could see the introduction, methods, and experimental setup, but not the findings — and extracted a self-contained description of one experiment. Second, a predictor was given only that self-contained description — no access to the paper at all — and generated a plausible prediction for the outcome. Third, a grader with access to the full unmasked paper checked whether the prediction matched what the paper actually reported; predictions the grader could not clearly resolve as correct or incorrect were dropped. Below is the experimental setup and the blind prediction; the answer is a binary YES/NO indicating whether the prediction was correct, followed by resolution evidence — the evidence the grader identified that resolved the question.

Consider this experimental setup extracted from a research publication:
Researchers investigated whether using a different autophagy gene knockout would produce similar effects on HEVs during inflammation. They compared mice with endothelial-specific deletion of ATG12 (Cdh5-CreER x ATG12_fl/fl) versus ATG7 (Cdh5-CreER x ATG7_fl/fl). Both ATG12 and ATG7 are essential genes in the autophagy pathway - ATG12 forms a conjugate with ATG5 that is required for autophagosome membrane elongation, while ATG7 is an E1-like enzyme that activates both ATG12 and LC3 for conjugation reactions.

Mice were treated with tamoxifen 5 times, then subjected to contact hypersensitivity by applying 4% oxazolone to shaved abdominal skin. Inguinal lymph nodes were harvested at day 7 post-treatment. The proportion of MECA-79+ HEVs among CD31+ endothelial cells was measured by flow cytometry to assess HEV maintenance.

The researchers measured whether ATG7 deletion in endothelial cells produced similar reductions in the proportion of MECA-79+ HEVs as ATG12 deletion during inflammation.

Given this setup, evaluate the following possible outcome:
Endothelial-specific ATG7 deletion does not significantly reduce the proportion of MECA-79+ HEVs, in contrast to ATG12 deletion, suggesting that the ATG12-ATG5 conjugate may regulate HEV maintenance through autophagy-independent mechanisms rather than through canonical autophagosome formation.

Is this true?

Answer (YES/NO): NO